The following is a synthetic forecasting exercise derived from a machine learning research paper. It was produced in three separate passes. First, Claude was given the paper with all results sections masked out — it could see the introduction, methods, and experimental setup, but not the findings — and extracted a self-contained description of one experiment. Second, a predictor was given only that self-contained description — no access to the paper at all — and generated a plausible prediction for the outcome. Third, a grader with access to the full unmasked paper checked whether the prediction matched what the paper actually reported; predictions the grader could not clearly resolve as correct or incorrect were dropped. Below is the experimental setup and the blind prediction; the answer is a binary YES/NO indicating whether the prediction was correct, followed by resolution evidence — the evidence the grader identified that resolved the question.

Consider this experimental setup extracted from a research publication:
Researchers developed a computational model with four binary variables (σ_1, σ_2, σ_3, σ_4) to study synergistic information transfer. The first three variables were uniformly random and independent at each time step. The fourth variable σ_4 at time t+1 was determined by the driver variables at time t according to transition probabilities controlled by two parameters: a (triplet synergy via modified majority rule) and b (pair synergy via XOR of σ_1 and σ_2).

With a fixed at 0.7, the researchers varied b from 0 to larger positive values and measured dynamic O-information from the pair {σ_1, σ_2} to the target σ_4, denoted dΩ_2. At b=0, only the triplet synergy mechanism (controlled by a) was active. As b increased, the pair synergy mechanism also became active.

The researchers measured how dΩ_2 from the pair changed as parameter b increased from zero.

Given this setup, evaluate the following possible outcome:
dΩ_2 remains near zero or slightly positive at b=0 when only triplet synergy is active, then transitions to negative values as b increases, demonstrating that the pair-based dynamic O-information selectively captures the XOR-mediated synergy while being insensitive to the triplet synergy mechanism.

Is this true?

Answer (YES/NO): YES